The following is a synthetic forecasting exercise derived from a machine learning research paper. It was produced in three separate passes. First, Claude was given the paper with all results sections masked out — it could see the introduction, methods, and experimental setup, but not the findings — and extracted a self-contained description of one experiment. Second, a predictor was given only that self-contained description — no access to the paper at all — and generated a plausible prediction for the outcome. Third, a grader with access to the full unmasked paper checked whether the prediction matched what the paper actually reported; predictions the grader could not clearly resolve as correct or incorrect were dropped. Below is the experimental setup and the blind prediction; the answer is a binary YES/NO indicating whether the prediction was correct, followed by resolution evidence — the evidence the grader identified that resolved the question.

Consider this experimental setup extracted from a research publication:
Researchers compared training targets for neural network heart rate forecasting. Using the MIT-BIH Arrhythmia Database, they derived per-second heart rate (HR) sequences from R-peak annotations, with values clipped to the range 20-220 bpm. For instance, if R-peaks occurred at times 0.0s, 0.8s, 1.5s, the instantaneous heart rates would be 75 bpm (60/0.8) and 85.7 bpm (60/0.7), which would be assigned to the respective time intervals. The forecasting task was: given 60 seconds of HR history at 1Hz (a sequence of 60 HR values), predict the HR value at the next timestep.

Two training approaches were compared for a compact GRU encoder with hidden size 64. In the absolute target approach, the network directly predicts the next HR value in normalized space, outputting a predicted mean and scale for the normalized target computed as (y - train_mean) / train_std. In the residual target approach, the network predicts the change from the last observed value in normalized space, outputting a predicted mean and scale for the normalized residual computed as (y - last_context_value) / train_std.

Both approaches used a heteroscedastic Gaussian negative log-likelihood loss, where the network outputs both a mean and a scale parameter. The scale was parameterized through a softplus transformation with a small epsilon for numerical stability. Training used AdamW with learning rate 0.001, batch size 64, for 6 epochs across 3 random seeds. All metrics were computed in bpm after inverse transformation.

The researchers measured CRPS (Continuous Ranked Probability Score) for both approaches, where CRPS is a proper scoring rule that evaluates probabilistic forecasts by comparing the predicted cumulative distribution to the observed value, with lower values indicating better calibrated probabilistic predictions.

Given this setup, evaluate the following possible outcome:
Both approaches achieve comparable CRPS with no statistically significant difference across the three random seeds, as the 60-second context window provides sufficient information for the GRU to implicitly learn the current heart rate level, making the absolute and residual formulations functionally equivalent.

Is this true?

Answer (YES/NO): NO